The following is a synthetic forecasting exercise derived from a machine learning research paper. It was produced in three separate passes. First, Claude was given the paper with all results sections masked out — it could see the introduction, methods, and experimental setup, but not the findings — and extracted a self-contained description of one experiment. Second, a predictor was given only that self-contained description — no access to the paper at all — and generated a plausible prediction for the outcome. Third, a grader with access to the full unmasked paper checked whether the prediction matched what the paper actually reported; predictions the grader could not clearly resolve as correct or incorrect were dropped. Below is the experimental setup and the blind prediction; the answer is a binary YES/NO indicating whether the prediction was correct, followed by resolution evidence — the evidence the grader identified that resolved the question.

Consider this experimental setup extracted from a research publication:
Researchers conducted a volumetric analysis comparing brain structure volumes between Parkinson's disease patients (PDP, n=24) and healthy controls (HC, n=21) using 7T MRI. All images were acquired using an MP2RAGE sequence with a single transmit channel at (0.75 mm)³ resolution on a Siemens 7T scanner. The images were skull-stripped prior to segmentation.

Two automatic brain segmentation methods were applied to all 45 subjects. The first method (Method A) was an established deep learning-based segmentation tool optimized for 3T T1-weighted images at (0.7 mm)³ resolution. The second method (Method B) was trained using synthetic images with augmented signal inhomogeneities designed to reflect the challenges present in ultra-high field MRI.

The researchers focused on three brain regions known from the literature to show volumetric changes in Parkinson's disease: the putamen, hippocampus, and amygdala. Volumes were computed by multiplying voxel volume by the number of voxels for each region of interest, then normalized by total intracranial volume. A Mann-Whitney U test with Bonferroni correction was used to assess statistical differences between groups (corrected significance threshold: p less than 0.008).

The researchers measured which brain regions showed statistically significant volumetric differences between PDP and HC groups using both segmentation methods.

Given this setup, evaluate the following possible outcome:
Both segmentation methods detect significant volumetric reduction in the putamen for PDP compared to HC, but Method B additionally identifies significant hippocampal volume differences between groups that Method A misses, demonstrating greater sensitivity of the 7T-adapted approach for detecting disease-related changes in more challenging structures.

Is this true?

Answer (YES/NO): NO